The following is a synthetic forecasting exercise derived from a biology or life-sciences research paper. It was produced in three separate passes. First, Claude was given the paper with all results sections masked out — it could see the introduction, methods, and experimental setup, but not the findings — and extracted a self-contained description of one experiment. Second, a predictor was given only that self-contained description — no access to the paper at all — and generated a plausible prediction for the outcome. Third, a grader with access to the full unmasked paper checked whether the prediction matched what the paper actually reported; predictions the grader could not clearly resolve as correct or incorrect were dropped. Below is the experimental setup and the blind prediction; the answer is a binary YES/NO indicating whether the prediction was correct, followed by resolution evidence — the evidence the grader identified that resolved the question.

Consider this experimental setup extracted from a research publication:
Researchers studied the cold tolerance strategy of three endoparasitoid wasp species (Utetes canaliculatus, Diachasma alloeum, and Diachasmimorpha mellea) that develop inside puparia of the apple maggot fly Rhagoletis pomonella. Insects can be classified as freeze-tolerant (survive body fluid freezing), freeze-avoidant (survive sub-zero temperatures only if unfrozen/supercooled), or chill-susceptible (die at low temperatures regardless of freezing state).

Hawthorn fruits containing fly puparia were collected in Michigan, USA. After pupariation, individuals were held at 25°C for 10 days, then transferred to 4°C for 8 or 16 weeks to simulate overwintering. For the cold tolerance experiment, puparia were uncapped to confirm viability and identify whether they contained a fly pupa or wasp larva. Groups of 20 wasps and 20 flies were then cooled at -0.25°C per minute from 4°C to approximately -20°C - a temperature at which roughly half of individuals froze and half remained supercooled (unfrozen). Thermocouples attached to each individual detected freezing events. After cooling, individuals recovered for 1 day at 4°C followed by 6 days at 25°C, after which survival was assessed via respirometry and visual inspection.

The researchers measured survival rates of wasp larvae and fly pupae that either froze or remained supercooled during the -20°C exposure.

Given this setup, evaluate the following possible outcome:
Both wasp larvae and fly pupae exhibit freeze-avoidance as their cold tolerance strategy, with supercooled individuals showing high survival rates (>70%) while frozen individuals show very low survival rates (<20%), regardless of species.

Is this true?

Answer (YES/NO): YES